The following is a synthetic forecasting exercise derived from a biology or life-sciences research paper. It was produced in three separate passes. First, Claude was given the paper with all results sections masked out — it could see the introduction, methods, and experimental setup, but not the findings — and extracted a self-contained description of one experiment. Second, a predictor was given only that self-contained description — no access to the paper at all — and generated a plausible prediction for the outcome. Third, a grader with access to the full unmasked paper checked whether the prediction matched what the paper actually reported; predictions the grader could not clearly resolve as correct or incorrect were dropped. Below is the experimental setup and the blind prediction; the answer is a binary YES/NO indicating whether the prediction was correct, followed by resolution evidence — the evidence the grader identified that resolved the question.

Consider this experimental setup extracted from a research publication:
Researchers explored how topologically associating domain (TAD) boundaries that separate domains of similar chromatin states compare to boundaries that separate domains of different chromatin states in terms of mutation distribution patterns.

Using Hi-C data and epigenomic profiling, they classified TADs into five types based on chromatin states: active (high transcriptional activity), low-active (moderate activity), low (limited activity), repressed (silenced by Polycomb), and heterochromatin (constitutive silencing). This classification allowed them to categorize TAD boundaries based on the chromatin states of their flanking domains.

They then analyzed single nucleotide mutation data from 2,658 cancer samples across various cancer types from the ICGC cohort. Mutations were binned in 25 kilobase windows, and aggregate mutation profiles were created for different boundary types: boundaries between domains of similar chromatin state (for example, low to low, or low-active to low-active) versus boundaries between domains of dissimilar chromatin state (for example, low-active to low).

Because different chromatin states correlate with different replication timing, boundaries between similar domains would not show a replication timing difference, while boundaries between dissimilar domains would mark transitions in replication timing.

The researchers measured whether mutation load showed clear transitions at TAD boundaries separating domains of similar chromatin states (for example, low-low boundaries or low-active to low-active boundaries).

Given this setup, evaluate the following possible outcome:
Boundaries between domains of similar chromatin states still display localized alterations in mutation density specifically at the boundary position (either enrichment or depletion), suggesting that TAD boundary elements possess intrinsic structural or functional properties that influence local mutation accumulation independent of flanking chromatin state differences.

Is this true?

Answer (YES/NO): NO